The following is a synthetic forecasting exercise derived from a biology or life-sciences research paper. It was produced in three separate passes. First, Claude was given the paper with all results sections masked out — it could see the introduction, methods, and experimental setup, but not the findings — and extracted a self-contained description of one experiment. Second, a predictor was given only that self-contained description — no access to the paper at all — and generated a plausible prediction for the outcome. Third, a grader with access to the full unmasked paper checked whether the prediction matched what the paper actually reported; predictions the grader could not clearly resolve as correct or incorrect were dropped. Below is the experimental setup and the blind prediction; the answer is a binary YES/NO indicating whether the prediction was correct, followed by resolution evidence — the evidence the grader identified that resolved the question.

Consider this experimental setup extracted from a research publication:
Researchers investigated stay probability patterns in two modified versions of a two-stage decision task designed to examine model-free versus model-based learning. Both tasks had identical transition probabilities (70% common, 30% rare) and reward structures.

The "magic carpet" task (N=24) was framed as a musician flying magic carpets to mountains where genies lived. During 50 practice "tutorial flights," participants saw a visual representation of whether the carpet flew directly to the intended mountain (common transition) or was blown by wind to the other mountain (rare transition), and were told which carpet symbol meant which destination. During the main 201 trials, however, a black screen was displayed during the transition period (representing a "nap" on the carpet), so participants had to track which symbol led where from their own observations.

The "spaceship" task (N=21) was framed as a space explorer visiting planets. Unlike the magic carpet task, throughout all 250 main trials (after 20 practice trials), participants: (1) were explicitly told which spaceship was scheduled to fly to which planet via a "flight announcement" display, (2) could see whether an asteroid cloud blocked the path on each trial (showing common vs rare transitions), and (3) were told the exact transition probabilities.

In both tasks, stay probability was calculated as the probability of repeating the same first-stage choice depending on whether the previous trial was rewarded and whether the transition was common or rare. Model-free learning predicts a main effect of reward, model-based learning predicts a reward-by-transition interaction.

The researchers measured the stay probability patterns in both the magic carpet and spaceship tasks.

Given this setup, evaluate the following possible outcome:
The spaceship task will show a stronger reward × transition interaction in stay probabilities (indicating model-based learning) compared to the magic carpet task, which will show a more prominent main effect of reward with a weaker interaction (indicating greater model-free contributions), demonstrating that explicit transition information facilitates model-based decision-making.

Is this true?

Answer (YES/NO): NO